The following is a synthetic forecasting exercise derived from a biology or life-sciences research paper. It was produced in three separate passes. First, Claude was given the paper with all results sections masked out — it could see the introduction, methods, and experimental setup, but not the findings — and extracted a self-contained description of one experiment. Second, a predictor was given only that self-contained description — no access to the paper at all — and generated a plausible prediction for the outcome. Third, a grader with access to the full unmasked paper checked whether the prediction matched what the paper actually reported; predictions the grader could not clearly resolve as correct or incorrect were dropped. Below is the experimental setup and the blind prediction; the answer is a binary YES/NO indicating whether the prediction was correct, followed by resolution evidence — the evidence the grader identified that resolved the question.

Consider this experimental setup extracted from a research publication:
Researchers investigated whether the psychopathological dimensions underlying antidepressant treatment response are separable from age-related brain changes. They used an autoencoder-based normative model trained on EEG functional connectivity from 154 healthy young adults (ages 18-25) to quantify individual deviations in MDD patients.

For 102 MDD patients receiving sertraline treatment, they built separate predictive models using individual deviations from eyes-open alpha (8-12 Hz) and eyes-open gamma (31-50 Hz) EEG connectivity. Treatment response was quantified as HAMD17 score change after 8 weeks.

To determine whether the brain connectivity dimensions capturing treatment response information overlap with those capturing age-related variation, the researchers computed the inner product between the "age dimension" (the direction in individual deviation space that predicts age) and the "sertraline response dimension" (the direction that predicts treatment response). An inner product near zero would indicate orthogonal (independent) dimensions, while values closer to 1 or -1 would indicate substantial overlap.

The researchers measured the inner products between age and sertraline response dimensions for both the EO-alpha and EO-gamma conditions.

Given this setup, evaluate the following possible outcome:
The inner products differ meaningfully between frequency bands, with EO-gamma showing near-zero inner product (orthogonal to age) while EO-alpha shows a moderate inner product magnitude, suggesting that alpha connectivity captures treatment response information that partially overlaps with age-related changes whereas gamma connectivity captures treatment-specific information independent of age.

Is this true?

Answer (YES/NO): NO